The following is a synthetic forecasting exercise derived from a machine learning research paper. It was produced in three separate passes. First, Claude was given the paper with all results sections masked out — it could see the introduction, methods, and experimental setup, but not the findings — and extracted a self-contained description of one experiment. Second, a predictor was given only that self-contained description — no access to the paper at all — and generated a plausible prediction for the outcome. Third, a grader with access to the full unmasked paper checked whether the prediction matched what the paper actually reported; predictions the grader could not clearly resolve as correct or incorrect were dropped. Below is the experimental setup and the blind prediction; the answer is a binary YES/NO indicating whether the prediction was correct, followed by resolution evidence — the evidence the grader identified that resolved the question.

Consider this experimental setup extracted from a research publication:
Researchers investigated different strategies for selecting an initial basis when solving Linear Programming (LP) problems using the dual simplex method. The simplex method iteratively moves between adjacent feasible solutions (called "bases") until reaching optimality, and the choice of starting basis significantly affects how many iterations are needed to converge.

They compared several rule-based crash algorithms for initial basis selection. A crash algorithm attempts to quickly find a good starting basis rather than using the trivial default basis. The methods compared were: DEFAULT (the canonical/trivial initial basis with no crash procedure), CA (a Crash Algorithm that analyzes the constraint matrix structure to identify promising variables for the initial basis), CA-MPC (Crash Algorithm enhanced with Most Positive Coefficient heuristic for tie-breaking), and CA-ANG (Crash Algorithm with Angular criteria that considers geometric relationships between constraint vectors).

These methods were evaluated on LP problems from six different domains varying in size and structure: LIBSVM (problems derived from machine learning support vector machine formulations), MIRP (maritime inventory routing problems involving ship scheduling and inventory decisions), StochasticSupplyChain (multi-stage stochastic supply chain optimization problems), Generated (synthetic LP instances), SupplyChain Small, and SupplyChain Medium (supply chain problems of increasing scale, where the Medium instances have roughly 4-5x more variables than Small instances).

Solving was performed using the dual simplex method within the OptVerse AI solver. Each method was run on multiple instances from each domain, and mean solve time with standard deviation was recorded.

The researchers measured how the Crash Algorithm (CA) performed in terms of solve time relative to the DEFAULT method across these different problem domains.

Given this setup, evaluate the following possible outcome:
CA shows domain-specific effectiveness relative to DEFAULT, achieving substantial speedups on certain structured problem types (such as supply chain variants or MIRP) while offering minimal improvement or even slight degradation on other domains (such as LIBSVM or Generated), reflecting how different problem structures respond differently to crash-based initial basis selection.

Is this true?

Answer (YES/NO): NO